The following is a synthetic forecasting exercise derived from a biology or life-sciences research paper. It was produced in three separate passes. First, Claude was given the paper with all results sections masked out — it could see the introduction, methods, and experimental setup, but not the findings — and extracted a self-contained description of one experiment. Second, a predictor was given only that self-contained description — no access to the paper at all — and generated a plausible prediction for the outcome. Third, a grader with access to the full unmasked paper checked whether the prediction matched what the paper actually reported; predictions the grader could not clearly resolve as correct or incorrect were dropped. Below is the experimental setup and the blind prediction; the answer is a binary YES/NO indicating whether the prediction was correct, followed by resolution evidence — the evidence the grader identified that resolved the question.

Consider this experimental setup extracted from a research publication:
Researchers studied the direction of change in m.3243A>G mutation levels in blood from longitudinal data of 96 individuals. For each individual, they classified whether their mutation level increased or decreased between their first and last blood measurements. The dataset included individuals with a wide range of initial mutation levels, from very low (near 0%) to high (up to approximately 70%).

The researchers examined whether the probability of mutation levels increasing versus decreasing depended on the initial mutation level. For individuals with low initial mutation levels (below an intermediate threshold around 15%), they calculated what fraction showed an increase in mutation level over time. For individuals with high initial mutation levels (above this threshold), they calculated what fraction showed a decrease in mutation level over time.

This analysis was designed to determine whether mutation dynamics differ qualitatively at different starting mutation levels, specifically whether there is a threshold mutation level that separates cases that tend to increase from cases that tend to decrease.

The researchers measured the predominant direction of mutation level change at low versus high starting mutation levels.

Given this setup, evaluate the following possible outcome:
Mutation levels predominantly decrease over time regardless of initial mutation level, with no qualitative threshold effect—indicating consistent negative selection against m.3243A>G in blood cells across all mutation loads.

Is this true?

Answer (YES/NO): NO